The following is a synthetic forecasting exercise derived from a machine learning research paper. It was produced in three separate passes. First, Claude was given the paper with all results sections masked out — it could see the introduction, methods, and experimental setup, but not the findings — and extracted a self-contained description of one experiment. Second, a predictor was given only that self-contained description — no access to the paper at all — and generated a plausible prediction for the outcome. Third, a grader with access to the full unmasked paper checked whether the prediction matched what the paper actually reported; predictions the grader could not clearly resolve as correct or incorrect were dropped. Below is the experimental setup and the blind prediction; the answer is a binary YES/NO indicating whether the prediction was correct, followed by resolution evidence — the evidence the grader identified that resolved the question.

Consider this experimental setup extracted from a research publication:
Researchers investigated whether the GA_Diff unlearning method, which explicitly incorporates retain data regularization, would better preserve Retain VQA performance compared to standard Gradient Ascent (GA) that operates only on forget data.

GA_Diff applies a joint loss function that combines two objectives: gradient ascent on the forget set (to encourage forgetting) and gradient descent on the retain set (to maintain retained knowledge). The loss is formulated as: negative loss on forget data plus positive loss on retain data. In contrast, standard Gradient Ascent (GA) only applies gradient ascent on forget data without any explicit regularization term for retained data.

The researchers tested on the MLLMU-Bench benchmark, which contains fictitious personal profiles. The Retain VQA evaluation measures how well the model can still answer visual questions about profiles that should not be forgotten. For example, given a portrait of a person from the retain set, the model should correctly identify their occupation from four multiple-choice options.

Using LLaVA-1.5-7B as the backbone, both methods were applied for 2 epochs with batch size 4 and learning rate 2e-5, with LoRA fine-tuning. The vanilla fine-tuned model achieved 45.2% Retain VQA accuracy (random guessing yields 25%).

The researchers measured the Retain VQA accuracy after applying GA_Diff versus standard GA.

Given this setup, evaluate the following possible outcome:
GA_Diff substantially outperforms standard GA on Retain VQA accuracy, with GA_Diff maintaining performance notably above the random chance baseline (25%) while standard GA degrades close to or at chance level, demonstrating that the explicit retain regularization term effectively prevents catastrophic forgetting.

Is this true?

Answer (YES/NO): NO